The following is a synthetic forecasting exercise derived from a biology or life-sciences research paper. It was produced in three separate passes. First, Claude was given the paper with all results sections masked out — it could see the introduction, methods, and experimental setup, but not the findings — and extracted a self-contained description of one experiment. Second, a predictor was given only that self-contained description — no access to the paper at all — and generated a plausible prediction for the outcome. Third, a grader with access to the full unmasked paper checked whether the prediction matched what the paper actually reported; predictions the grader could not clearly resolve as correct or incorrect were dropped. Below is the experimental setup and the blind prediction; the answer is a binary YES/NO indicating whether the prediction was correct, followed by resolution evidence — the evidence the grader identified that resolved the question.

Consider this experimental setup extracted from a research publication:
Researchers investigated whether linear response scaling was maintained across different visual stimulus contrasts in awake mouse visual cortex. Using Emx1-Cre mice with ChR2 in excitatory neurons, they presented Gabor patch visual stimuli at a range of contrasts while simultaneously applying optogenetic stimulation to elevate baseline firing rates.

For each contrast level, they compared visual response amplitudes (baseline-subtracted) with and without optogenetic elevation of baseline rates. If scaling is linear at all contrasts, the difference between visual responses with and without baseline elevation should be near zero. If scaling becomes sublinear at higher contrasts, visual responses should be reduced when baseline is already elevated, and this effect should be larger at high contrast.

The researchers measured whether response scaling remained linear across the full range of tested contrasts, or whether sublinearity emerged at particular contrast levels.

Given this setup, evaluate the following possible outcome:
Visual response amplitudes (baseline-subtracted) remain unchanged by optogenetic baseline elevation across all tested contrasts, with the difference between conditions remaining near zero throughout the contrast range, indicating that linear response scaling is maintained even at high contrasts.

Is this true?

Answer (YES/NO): NO